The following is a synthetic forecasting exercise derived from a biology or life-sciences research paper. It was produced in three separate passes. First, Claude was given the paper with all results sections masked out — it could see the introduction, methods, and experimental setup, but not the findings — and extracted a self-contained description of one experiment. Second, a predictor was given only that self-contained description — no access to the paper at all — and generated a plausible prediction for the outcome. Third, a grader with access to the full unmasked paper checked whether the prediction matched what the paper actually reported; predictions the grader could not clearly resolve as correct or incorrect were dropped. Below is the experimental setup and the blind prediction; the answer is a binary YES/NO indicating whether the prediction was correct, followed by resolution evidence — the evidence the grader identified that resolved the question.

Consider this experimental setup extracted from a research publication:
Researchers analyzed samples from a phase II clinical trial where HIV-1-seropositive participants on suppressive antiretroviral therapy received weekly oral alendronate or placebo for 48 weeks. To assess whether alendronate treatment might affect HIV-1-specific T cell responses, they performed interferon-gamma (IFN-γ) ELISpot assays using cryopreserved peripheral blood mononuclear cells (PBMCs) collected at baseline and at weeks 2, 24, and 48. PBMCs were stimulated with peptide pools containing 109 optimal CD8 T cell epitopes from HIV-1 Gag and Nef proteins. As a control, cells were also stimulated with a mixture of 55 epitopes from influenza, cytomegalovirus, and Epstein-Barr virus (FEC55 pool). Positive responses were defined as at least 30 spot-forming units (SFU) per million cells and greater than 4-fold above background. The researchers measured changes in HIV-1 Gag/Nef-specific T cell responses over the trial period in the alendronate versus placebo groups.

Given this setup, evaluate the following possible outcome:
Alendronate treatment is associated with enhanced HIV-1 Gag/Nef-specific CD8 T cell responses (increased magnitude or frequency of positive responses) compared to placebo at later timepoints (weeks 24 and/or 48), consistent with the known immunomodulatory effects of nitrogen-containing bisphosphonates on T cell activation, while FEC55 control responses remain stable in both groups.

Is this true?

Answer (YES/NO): NO